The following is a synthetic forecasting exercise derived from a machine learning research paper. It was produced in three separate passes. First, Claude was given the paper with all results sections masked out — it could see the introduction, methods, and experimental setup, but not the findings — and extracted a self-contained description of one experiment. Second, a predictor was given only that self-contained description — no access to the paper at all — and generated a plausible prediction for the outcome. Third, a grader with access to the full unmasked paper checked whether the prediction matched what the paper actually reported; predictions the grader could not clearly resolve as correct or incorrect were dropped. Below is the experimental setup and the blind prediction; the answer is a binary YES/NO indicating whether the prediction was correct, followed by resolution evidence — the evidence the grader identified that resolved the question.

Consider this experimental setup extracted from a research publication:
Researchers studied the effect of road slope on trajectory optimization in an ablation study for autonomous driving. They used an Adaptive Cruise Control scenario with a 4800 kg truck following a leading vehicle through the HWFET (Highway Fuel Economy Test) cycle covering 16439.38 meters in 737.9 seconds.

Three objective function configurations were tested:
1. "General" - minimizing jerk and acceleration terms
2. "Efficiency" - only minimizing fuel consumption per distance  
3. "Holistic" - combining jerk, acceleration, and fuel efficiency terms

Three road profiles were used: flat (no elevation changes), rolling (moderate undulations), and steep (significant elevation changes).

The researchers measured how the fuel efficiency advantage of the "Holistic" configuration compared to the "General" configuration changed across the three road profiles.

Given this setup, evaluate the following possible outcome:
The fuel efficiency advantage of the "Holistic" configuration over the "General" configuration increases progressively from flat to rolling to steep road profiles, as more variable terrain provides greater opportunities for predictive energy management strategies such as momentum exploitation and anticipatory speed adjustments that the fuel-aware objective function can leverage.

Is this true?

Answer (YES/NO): NO